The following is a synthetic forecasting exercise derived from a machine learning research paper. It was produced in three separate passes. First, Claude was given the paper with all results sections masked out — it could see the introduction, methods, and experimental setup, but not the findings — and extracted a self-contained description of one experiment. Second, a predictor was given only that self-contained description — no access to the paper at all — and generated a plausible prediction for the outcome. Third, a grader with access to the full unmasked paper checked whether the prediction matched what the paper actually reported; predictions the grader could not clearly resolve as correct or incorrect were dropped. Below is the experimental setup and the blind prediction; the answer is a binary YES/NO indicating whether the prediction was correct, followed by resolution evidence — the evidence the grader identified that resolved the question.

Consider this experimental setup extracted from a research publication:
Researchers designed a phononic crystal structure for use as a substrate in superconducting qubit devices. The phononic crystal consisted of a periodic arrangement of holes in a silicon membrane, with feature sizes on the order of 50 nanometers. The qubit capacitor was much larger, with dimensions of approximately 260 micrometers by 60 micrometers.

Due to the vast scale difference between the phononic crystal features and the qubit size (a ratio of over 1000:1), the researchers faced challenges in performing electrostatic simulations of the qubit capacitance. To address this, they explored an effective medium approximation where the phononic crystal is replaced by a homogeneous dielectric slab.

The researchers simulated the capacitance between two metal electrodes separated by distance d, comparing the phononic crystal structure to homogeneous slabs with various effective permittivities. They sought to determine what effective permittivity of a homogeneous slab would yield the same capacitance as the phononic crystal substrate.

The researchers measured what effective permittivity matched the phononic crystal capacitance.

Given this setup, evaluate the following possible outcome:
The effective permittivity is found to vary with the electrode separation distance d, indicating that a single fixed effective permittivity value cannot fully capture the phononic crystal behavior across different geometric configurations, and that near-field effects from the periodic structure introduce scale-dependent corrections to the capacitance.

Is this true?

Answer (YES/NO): NO